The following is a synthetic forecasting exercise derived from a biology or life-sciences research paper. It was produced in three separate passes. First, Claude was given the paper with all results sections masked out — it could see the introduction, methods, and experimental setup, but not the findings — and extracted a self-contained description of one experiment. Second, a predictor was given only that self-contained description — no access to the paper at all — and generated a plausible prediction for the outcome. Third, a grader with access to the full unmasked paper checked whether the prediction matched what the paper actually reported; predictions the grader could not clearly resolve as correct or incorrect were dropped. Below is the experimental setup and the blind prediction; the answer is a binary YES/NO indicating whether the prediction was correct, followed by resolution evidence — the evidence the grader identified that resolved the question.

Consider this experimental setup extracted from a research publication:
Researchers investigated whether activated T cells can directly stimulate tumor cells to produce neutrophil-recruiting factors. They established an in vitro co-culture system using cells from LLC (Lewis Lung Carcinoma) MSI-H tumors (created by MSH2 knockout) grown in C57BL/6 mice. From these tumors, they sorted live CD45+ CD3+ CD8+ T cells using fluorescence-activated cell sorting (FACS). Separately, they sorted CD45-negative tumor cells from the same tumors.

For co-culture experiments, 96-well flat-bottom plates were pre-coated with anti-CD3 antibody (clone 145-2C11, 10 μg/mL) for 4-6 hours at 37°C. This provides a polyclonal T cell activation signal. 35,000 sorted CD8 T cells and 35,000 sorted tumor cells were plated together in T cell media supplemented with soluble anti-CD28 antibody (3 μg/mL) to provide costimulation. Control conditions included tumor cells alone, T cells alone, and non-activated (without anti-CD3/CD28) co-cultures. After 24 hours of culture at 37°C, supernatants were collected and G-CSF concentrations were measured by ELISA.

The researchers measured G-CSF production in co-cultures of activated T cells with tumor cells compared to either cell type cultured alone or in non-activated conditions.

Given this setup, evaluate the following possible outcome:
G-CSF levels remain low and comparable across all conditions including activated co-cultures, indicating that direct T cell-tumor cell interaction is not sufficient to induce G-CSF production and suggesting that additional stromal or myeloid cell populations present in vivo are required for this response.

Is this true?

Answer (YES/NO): NO